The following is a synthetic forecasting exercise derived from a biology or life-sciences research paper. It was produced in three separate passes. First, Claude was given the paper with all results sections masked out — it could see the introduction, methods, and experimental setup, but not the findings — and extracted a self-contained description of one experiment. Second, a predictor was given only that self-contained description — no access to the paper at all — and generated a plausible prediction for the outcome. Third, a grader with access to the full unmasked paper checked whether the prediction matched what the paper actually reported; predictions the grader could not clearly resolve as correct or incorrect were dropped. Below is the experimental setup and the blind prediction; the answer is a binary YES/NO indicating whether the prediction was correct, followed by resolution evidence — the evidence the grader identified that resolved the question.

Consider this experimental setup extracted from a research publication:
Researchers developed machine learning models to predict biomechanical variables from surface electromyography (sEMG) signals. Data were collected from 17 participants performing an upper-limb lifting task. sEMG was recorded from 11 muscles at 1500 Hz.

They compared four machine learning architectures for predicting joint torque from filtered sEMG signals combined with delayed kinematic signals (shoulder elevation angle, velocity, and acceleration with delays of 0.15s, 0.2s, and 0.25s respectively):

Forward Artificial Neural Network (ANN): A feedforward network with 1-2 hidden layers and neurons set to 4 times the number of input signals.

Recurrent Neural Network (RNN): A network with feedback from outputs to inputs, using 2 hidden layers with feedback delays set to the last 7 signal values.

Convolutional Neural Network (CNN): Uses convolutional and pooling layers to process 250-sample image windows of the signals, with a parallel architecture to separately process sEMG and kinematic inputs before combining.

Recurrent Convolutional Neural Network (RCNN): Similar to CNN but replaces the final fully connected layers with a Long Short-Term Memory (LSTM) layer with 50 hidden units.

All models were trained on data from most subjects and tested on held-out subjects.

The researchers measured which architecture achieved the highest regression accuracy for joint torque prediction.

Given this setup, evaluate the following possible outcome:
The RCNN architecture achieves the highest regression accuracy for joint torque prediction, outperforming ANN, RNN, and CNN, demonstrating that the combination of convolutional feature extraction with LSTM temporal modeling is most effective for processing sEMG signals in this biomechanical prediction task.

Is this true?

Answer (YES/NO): NO